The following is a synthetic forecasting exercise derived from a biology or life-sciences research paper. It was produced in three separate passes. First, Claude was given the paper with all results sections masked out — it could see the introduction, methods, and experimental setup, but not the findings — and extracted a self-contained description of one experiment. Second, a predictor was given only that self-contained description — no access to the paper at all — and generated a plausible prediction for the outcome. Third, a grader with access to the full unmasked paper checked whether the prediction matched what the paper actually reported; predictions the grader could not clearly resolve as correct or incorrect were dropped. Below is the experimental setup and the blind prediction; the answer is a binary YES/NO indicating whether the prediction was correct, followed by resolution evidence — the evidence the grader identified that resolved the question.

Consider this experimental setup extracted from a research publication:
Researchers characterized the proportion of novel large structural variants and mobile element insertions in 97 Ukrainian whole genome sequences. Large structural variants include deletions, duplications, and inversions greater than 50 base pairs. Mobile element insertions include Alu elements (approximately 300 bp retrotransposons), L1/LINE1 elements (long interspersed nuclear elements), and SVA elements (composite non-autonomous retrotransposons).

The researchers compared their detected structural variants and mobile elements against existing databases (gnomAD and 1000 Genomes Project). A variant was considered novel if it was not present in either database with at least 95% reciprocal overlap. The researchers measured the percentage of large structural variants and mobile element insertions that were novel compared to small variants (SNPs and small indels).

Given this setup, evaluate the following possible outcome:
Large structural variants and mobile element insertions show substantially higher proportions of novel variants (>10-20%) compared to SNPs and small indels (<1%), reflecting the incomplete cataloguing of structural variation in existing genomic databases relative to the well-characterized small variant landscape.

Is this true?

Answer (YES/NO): NO